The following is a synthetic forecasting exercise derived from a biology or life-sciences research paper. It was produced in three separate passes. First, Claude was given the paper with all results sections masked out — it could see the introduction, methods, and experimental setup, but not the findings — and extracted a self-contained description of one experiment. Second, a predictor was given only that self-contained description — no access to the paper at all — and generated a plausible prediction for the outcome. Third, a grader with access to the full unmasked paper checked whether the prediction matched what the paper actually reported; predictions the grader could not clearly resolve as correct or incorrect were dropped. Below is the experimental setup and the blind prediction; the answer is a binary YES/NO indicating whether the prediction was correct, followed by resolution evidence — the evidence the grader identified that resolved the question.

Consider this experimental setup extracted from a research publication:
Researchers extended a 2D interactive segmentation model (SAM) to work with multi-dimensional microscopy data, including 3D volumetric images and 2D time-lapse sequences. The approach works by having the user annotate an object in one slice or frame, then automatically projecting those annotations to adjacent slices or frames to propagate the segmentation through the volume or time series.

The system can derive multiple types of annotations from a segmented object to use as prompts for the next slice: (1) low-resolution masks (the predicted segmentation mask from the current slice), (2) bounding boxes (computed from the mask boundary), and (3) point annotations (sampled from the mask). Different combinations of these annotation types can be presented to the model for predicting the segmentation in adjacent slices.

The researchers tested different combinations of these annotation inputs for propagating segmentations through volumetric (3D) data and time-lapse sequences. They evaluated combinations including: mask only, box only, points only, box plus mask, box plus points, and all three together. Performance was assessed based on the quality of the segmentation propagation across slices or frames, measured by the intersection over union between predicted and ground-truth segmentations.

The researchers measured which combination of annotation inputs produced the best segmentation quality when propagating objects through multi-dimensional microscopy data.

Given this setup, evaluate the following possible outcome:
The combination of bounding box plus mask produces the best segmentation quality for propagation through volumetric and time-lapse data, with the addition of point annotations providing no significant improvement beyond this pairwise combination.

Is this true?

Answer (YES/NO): YES